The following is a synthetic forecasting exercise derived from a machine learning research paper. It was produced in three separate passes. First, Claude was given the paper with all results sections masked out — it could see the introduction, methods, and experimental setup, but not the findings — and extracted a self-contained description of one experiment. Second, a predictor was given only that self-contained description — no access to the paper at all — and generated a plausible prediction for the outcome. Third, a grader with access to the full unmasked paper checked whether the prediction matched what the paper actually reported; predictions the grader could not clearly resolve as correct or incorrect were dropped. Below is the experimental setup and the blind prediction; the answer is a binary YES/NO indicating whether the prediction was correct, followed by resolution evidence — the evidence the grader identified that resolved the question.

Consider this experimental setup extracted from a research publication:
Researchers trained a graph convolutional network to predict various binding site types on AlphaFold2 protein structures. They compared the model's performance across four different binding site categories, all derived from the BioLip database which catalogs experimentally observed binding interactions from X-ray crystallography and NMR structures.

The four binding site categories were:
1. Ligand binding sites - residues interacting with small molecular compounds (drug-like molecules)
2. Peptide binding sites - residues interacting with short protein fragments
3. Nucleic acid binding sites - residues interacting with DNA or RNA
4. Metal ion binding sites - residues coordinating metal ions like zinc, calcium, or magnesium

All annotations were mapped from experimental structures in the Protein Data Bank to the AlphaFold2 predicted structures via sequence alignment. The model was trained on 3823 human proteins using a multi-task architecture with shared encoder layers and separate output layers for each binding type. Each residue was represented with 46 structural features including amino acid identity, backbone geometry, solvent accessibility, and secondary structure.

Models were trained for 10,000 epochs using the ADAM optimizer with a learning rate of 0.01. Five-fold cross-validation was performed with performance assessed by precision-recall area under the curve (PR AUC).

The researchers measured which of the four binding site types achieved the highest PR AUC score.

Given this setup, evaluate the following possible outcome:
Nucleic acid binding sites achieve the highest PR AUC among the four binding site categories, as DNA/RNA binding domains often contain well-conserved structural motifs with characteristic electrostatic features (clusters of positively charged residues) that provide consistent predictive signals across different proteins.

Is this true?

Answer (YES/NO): NO